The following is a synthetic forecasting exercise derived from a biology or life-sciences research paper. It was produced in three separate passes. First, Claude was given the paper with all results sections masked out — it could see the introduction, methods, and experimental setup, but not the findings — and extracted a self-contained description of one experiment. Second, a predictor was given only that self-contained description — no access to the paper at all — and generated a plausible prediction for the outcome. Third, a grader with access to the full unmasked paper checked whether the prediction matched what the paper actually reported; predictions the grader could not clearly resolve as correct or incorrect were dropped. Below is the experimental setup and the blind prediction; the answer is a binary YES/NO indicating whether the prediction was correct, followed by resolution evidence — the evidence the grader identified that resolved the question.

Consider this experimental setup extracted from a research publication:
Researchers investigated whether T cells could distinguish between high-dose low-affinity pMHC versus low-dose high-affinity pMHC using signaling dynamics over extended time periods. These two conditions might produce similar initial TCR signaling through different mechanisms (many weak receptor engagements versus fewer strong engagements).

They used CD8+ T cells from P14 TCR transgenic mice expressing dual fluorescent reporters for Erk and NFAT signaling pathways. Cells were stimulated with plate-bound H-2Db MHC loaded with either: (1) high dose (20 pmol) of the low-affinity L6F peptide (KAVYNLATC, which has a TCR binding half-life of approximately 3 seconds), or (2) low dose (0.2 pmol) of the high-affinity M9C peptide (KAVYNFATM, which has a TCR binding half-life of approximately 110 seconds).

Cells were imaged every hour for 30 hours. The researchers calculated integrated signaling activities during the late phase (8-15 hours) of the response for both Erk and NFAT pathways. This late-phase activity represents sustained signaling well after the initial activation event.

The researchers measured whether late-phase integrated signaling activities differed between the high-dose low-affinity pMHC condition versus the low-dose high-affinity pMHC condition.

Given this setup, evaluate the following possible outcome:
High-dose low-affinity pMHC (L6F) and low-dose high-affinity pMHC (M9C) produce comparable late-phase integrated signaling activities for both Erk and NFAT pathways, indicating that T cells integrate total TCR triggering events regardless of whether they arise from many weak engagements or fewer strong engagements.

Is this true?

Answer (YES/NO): NO